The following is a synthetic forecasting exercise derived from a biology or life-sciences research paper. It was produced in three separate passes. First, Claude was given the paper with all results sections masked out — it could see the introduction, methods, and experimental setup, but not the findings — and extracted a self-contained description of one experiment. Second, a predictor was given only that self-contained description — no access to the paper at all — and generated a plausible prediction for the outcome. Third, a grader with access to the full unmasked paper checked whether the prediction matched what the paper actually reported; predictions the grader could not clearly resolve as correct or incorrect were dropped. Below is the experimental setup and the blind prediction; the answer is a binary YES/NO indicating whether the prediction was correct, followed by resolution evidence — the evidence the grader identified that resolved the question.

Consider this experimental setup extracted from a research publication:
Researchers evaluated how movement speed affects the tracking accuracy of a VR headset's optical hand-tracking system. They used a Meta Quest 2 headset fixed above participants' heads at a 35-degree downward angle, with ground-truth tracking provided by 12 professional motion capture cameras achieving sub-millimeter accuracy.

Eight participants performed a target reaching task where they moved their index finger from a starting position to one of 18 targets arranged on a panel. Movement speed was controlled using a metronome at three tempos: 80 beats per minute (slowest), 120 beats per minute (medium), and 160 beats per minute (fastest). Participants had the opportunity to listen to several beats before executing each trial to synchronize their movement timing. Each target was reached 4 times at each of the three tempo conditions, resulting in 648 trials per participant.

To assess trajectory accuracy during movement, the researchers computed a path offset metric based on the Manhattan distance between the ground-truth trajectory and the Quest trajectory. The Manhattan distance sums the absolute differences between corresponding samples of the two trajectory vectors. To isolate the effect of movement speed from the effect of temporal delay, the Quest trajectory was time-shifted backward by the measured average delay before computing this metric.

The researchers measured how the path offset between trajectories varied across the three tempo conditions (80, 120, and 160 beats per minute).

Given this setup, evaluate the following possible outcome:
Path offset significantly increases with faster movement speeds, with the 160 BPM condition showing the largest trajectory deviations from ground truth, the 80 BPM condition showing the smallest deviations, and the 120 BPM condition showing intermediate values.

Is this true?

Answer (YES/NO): YES